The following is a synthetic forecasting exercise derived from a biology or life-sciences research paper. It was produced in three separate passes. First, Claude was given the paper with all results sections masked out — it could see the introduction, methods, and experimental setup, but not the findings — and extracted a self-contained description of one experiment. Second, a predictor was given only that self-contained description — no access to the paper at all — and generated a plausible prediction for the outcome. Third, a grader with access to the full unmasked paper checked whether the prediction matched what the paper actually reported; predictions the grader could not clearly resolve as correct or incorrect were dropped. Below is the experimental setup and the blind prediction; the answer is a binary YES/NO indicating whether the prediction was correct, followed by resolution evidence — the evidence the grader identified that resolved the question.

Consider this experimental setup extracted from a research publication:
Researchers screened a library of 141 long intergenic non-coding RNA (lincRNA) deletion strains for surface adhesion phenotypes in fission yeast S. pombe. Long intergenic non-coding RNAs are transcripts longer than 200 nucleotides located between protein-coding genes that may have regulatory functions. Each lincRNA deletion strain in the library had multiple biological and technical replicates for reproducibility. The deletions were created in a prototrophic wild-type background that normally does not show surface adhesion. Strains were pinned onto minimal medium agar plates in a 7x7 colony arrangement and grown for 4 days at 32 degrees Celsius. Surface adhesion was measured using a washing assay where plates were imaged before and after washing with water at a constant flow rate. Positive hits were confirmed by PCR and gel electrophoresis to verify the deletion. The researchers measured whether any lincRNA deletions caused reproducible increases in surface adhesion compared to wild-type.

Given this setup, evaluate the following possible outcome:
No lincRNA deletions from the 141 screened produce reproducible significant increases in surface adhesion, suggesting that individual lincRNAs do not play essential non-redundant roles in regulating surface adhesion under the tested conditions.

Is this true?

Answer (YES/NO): NO